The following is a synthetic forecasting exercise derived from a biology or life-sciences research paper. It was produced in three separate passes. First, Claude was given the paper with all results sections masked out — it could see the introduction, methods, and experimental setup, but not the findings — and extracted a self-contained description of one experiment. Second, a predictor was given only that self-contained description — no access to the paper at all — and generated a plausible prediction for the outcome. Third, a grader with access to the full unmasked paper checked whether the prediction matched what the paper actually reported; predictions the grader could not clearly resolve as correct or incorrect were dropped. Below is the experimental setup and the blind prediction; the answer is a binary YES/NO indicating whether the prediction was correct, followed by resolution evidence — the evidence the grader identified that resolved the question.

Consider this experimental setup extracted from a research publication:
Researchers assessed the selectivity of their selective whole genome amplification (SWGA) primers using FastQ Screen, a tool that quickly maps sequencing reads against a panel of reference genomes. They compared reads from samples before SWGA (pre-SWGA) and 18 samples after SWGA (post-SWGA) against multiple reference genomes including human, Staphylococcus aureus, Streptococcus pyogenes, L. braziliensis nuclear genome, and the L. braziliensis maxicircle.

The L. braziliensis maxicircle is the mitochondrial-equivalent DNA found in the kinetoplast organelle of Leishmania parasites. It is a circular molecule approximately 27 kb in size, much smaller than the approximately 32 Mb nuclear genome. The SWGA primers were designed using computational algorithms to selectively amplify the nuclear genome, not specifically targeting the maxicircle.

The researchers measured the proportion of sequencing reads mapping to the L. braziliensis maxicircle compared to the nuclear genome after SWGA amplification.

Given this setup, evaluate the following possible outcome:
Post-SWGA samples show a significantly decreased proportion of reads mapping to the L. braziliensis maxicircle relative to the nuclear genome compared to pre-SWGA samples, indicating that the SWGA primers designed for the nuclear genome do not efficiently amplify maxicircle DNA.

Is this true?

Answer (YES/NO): YES